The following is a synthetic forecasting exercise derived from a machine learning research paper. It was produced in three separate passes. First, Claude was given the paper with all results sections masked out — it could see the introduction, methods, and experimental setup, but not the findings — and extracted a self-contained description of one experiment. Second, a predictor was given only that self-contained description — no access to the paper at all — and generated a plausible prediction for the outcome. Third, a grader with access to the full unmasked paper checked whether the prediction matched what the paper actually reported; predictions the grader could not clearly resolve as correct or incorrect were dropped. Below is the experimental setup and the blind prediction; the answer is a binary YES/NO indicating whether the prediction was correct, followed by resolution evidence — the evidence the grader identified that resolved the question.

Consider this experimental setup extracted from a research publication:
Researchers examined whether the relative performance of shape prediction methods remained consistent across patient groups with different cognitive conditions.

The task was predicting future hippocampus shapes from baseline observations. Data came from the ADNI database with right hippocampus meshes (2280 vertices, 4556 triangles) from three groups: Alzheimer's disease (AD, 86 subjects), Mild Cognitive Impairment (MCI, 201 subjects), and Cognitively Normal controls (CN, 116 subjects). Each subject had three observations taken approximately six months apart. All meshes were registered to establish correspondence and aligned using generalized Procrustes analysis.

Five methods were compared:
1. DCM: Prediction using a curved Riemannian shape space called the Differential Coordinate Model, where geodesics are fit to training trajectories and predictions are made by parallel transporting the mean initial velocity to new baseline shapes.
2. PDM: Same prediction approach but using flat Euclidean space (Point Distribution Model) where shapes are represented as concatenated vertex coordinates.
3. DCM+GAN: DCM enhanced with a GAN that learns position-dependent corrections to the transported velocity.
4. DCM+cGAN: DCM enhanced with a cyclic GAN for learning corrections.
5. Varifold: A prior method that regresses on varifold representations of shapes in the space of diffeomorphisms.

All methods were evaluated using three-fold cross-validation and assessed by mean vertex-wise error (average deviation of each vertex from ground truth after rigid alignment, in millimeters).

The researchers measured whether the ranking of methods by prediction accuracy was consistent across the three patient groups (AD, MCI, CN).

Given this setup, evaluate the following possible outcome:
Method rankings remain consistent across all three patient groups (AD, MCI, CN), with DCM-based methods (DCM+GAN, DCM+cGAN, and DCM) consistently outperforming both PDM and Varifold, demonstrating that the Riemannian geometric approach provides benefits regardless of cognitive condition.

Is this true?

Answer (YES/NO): NO